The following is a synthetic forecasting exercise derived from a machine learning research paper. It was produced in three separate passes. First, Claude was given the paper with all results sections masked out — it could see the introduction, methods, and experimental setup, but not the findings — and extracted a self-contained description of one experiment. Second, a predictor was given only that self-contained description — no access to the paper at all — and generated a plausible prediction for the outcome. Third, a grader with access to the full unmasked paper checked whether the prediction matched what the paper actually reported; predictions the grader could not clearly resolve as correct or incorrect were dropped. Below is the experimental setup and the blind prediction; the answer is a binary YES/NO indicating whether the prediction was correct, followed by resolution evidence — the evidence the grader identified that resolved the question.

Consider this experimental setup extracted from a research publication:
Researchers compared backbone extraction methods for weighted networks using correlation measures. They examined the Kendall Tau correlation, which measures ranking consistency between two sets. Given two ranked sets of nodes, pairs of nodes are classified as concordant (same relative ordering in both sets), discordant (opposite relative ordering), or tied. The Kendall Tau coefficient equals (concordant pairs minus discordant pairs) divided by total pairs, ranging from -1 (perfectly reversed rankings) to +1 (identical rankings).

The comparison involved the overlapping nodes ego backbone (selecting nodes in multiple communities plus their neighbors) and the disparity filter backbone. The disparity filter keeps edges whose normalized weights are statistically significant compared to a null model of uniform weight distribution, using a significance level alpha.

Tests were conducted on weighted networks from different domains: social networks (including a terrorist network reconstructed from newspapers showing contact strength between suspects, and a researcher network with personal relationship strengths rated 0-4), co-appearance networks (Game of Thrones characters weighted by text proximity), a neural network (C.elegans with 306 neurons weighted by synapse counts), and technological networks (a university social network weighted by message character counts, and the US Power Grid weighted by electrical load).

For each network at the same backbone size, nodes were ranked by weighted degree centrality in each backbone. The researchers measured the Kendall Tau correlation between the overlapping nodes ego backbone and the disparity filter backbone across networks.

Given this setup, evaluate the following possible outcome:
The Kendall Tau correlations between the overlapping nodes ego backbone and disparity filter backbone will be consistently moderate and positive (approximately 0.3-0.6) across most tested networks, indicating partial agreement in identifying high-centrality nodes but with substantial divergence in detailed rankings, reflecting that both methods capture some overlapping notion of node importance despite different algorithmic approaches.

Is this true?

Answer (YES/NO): NO